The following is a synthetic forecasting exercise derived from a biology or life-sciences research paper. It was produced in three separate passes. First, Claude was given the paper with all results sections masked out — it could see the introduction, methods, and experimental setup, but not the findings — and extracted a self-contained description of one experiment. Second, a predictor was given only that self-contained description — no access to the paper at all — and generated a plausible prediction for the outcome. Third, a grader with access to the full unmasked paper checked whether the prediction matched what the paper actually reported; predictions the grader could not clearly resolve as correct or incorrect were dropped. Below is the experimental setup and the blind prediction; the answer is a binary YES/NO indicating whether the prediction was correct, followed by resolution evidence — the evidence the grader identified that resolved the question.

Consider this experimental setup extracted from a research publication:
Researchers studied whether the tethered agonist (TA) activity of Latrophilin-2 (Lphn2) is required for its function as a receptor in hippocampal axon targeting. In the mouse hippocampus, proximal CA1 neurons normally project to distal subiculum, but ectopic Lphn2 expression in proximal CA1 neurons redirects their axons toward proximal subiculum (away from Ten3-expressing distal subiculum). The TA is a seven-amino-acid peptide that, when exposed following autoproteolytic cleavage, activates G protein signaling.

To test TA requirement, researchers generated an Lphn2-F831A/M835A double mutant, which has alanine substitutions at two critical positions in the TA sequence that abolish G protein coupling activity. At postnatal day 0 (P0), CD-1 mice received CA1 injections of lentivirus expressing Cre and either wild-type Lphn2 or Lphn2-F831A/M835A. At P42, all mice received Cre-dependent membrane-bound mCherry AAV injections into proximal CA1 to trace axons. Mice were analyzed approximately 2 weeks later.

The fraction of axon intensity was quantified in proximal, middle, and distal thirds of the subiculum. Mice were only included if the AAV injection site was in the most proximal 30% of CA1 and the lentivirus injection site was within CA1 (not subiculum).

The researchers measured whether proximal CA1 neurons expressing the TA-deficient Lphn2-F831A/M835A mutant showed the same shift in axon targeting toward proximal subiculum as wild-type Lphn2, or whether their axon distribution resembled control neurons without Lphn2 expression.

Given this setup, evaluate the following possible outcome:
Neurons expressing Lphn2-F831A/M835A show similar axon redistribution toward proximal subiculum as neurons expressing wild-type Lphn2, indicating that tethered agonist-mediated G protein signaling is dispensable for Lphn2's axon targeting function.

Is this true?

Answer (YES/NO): NO